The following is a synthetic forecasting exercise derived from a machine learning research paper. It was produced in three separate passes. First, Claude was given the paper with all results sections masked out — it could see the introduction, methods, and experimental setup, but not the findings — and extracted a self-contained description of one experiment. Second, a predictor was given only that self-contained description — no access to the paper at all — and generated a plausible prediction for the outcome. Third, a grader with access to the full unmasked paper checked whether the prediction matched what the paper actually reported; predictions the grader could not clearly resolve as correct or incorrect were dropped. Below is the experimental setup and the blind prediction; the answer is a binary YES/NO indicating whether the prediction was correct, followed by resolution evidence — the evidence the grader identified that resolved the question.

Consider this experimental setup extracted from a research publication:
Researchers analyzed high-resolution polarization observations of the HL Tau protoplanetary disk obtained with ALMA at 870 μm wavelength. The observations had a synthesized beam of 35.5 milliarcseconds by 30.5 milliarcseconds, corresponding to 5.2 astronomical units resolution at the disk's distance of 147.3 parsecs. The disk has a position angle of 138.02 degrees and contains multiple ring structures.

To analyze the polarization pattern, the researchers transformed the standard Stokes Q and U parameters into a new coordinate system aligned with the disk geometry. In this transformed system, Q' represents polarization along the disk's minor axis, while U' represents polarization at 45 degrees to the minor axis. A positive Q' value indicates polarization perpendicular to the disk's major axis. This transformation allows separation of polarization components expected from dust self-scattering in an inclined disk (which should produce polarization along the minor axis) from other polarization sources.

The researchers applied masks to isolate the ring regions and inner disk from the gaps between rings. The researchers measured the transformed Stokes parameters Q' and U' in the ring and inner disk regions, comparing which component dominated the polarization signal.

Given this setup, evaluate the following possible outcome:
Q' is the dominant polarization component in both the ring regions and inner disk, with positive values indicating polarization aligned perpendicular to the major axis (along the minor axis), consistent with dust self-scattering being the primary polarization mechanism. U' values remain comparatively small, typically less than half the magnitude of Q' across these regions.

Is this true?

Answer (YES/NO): YES